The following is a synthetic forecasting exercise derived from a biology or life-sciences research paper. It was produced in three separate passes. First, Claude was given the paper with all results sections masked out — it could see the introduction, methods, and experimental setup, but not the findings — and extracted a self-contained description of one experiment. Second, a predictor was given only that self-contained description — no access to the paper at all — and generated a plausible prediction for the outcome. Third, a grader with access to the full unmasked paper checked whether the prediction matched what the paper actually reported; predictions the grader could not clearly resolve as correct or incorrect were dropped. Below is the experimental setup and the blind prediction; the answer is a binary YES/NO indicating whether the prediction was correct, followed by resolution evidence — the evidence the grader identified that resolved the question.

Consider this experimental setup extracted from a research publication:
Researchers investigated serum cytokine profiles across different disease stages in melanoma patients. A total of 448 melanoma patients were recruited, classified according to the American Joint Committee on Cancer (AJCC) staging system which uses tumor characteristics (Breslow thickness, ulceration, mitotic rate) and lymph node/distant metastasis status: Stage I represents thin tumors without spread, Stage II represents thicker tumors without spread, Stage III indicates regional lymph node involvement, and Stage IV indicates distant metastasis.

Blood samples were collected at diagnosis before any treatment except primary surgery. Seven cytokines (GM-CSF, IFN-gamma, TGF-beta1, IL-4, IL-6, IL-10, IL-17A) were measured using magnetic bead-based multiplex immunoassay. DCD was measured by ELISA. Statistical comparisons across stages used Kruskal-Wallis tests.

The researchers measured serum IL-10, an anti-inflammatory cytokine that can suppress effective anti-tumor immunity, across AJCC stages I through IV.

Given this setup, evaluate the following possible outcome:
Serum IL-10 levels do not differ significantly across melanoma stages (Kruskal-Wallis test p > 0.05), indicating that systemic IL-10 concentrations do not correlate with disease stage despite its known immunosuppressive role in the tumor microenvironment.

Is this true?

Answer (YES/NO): YES